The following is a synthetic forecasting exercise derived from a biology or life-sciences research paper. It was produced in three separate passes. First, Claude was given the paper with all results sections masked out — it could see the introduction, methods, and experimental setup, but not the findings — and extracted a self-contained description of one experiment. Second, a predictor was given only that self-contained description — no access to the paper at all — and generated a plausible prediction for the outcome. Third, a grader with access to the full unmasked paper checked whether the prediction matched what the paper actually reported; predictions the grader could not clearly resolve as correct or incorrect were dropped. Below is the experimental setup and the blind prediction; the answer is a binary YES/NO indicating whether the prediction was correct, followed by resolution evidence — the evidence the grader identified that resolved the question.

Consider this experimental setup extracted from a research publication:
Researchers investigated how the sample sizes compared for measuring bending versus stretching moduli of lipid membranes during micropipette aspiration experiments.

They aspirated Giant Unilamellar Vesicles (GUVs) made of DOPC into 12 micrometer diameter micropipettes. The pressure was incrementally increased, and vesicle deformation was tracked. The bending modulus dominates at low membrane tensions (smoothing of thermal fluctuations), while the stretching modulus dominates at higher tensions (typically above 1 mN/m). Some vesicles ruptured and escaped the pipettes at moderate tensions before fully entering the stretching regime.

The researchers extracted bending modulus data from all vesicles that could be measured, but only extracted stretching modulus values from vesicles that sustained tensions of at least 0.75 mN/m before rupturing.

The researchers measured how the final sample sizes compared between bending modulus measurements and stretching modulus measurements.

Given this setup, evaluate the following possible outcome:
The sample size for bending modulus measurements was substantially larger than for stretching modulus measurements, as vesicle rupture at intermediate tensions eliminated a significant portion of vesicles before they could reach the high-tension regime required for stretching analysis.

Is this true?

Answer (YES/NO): NO